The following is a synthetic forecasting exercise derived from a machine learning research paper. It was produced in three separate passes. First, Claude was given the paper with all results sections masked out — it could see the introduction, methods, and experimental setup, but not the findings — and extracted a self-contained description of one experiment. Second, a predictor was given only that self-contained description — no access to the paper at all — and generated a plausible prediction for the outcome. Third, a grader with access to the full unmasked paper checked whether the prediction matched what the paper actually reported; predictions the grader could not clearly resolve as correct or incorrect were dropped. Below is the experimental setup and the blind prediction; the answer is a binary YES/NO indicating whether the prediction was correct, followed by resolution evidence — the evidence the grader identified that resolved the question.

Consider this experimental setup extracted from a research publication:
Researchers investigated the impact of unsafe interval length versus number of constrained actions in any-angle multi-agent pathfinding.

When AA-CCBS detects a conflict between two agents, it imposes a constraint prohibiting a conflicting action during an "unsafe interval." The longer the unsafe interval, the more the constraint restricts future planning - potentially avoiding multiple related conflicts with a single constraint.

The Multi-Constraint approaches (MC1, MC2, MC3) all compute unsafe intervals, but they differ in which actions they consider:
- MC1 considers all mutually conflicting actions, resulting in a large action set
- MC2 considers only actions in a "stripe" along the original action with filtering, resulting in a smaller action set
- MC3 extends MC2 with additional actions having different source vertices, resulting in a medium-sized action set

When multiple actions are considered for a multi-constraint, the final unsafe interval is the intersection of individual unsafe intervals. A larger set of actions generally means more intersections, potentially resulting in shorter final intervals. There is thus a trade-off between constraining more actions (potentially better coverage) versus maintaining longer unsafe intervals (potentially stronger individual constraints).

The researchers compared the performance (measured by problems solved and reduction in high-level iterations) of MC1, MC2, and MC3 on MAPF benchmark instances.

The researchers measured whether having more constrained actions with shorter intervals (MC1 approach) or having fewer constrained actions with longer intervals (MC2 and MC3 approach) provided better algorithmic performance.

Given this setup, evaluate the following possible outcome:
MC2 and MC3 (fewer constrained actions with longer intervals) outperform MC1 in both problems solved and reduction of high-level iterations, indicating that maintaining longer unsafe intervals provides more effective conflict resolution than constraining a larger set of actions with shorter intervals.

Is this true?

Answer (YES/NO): NO